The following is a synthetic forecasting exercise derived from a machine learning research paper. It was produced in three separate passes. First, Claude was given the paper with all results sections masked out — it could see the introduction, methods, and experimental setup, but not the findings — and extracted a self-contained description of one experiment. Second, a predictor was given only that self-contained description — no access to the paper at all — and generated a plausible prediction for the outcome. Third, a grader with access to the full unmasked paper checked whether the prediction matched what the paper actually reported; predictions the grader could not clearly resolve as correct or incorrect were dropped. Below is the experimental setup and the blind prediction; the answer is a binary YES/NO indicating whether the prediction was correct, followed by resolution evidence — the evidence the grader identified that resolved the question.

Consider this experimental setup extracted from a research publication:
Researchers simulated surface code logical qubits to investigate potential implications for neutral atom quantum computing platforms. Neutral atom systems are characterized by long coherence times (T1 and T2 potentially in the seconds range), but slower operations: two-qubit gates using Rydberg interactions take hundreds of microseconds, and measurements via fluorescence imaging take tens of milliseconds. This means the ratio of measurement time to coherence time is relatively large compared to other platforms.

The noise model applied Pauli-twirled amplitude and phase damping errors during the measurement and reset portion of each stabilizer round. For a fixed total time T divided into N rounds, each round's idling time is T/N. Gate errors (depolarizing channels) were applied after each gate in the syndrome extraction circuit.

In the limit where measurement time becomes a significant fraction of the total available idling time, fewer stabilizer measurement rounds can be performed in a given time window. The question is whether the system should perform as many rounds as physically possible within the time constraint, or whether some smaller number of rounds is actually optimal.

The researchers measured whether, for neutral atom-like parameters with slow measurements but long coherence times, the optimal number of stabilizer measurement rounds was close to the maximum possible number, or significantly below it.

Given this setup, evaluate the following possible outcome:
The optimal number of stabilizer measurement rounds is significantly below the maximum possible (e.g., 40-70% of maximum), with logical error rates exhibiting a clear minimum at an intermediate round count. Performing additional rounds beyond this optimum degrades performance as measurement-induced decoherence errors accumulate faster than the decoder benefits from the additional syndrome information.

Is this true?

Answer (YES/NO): NO